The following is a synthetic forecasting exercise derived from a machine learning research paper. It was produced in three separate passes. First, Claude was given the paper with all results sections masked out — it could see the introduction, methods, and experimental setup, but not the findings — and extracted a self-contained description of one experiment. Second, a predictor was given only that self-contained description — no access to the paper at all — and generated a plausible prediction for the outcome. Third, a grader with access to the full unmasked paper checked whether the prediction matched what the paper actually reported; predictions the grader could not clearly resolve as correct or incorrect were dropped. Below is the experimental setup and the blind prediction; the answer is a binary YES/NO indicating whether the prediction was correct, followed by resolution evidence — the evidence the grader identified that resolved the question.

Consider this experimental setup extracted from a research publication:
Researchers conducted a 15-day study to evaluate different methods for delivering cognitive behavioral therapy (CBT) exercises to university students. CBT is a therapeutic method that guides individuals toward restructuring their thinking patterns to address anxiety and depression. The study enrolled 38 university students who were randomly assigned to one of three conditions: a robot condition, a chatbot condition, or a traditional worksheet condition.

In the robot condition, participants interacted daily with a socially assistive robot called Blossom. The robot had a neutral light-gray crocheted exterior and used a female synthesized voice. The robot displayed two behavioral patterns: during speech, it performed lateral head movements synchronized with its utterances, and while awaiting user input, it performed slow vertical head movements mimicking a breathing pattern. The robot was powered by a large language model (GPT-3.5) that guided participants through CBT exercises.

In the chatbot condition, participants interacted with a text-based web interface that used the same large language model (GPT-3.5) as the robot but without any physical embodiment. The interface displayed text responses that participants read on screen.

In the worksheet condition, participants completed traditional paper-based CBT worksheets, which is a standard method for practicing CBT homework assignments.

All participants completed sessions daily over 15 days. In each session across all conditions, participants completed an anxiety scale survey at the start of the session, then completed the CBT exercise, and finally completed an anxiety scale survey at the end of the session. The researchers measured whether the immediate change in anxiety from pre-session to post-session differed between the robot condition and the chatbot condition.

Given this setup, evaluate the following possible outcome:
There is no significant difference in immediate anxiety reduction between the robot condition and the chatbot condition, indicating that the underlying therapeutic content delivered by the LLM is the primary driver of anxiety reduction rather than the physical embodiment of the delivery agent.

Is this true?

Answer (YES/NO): NO